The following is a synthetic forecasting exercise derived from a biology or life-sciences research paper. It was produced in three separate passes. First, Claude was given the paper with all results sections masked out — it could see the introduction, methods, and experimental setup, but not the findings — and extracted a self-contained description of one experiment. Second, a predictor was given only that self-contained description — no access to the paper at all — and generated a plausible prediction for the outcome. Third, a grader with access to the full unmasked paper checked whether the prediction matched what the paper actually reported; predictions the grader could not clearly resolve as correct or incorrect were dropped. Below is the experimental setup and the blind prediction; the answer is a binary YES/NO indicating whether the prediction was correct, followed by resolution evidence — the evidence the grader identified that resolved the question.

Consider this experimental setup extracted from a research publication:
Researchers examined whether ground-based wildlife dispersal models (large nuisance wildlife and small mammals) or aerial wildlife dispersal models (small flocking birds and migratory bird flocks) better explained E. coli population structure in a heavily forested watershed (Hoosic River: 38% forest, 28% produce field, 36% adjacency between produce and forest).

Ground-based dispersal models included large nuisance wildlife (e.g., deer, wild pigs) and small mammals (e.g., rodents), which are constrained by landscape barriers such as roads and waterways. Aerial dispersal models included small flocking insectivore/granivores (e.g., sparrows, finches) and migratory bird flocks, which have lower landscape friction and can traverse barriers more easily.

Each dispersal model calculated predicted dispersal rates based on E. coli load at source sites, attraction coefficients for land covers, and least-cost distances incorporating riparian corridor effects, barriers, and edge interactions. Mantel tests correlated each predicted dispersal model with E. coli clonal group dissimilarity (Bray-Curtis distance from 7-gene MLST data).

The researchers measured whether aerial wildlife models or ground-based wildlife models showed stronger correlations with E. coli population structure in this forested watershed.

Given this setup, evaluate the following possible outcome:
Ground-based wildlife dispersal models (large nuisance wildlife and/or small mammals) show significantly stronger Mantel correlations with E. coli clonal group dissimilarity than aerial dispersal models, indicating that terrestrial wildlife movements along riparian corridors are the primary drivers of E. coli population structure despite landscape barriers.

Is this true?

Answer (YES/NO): NO